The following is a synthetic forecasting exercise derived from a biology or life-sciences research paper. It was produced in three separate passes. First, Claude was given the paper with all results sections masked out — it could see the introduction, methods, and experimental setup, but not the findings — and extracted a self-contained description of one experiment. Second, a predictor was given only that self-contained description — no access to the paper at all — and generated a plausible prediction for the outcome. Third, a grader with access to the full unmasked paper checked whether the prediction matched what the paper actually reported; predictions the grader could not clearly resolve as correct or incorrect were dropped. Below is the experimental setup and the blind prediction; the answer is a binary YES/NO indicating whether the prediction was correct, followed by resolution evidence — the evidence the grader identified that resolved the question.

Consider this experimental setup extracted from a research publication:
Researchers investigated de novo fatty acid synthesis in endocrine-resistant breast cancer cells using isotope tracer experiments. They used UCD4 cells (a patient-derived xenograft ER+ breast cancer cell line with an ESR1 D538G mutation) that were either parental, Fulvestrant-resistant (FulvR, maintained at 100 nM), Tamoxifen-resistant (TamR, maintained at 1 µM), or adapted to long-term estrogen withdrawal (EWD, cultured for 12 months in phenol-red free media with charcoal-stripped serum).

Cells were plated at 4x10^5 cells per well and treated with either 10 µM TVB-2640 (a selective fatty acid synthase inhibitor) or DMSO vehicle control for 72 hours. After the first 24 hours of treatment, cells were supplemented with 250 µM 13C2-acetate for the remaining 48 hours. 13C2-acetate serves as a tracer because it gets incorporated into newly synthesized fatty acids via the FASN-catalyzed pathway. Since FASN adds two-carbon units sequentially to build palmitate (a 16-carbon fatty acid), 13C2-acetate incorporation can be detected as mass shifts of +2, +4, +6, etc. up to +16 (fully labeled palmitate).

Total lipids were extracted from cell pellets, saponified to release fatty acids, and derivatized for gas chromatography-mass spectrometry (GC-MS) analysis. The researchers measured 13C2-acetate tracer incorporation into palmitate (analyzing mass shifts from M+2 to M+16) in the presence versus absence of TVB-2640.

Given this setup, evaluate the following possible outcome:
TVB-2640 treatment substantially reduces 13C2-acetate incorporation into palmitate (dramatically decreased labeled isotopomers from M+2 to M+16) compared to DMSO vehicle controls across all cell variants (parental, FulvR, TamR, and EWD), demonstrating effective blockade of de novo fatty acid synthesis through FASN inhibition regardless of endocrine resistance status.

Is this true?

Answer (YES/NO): YES